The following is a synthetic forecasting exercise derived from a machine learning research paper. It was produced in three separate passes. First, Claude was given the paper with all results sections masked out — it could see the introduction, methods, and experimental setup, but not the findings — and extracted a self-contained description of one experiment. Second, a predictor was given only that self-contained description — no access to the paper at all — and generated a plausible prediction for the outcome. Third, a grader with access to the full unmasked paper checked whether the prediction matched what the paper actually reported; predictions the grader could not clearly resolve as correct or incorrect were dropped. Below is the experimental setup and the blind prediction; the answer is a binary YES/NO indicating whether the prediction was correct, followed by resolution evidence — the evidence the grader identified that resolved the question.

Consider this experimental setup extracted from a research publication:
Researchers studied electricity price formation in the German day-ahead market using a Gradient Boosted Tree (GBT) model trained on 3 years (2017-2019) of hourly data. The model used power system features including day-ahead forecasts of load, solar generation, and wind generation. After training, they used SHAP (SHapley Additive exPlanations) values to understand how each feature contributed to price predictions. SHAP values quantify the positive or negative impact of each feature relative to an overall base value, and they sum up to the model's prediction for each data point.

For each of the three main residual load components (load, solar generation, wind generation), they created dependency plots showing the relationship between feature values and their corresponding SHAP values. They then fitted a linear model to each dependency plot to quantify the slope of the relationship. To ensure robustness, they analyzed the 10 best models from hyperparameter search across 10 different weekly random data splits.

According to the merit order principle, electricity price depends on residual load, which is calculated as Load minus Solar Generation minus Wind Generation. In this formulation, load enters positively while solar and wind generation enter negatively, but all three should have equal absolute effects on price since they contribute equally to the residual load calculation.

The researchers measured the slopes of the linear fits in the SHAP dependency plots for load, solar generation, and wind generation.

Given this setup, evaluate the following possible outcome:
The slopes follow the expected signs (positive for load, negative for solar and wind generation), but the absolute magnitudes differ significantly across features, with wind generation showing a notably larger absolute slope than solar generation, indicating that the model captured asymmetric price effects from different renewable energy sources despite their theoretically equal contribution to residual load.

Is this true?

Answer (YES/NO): YES